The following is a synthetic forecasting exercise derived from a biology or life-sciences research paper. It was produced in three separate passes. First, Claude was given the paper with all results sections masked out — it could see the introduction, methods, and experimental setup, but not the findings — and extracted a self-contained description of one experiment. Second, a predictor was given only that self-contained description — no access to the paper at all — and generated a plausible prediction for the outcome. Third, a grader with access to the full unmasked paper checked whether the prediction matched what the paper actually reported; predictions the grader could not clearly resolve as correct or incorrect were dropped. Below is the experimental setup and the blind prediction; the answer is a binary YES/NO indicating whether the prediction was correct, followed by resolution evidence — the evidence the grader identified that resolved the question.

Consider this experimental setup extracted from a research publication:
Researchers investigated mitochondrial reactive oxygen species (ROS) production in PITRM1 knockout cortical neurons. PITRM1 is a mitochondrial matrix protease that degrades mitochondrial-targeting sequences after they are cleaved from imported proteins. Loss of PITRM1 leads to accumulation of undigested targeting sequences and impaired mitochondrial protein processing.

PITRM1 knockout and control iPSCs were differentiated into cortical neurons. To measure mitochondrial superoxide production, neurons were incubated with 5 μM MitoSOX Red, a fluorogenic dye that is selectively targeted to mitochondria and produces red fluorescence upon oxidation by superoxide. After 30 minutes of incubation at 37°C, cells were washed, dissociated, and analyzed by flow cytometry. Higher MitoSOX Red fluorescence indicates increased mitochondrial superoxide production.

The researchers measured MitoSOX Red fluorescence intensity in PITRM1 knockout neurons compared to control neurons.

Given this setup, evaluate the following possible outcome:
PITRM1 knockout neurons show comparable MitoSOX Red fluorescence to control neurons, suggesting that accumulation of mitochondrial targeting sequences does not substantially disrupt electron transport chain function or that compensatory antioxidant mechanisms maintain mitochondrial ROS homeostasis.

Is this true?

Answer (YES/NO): YES